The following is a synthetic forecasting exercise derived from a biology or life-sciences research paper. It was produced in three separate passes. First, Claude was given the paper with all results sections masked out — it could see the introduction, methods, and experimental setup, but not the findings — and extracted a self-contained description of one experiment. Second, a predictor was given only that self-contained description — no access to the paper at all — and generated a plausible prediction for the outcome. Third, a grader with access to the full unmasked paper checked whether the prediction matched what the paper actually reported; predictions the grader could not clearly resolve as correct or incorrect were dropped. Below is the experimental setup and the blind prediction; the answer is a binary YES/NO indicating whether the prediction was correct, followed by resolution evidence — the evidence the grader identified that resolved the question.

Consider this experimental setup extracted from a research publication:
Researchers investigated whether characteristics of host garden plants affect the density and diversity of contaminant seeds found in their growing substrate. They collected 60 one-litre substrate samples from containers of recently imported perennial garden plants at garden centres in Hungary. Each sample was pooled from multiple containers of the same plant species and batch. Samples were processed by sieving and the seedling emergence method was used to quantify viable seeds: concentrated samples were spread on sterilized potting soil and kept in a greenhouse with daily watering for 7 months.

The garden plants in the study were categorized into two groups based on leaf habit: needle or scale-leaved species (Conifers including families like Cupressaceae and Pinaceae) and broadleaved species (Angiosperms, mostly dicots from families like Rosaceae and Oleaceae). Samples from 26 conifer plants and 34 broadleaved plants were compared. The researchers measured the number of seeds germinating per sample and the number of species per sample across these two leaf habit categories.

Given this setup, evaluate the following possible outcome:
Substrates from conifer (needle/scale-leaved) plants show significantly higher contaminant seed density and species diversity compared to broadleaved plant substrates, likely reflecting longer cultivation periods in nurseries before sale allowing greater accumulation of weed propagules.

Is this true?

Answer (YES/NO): NO